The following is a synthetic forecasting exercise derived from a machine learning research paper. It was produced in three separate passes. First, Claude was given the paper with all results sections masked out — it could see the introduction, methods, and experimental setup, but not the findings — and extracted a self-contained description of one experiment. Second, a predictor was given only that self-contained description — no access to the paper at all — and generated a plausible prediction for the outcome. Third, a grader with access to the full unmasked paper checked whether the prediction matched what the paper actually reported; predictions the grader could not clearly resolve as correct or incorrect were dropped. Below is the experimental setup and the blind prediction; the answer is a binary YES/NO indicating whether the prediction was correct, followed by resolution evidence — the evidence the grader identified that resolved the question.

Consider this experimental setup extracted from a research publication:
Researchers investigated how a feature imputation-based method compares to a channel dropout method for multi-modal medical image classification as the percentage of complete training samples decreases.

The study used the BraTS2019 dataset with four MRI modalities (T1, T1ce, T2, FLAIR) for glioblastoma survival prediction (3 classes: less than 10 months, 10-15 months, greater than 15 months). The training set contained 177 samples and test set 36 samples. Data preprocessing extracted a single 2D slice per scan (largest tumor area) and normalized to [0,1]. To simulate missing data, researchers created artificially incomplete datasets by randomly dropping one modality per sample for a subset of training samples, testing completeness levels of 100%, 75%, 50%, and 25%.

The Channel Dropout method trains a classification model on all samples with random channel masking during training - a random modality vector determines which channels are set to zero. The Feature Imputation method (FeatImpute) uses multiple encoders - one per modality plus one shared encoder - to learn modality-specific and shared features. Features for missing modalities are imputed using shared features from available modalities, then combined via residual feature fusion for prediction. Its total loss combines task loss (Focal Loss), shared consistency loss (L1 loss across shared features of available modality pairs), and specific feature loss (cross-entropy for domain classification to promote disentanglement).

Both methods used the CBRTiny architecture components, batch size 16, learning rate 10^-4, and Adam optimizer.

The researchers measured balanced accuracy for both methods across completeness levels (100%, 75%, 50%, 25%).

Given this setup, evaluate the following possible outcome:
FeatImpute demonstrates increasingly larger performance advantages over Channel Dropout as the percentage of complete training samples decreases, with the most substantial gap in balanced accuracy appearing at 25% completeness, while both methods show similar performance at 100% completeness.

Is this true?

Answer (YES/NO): NO